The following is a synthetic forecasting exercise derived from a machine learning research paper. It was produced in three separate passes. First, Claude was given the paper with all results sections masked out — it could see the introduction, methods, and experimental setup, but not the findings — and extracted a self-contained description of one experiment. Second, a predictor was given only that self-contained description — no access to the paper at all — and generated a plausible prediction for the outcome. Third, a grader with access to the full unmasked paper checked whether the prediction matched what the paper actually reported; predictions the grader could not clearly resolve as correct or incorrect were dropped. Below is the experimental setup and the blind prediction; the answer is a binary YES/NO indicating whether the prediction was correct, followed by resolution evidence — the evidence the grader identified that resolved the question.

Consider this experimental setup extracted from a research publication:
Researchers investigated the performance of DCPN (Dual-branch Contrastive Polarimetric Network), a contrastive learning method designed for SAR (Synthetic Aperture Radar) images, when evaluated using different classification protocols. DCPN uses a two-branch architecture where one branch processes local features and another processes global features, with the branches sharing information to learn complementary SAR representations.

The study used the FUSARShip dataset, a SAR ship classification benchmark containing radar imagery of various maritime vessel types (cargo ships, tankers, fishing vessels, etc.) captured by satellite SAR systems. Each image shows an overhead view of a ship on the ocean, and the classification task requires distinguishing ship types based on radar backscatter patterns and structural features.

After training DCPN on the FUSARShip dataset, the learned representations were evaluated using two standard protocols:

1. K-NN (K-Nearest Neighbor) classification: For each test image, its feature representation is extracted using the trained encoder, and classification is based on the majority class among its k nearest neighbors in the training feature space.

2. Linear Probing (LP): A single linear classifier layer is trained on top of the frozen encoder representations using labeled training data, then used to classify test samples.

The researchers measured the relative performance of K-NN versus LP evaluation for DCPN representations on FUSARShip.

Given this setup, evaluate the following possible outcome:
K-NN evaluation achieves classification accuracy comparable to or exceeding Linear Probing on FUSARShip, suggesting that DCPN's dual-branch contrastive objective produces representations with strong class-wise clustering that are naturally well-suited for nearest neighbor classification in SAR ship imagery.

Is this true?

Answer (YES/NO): YES